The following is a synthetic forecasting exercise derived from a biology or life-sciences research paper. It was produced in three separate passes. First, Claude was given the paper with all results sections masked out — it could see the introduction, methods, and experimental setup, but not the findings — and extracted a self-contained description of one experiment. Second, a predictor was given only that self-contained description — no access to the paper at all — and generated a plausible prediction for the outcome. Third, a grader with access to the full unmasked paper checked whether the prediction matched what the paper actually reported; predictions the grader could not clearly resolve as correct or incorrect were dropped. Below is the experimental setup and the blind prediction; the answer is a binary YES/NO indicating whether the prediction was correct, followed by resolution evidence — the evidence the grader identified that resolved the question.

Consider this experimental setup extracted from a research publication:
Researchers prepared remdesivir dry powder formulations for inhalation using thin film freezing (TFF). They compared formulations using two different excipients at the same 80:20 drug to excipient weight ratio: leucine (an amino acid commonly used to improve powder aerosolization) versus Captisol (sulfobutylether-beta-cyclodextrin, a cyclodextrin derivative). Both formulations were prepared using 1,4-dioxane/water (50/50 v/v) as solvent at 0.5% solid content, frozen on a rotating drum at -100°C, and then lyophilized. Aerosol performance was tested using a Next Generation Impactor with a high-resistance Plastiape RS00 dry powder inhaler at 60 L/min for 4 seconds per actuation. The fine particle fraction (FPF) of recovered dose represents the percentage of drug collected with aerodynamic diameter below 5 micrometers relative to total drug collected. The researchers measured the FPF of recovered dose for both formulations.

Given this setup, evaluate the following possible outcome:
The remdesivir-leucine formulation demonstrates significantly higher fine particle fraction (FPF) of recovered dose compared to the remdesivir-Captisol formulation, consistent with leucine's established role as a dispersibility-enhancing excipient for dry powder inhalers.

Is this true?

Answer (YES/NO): YES